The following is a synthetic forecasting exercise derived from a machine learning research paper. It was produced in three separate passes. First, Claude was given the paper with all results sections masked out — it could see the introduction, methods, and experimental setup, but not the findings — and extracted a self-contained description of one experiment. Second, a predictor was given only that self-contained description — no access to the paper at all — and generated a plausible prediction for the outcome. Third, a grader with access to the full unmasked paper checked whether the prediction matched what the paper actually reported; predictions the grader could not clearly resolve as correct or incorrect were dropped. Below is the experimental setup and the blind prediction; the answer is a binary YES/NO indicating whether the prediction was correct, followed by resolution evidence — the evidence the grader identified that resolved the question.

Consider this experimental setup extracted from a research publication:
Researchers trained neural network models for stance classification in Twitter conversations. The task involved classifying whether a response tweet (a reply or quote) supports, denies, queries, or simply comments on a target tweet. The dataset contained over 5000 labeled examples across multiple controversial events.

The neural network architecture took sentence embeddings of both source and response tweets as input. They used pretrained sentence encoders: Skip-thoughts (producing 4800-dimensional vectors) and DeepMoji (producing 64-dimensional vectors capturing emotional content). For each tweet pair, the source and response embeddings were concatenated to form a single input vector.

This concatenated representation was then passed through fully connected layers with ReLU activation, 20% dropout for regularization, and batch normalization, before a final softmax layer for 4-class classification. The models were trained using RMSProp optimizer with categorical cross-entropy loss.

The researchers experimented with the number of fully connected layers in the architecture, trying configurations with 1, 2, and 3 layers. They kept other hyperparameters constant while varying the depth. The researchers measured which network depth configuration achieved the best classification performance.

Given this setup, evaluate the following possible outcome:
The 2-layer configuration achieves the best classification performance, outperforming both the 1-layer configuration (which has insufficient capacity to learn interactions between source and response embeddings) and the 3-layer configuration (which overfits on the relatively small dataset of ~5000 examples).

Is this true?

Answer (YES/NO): NO